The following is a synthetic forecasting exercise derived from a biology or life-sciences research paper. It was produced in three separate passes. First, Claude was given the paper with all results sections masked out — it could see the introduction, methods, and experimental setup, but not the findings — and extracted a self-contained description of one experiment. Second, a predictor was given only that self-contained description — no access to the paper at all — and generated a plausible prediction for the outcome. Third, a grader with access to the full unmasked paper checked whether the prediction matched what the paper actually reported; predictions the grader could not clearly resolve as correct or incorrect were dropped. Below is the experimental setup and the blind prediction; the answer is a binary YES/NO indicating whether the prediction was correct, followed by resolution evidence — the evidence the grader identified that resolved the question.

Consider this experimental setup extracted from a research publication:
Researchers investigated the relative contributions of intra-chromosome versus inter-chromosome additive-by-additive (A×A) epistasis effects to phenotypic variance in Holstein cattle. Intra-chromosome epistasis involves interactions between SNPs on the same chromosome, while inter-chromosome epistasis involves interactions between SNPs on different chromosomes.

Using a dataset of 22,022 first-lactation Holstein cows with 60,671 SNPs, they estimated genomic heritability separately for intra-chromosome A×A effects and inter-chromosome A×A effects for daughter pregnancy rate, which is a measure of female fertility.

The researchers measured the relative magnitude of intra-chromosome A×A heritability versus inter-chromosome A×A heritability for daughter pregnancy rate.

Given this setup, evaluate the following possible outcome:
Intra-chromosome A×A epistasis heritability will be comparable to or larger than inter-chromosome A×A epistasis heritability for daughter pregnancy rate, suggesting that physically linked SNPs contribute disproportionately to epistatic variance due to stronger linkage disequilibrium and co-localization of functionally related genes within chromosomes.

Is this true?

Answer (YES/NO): NO